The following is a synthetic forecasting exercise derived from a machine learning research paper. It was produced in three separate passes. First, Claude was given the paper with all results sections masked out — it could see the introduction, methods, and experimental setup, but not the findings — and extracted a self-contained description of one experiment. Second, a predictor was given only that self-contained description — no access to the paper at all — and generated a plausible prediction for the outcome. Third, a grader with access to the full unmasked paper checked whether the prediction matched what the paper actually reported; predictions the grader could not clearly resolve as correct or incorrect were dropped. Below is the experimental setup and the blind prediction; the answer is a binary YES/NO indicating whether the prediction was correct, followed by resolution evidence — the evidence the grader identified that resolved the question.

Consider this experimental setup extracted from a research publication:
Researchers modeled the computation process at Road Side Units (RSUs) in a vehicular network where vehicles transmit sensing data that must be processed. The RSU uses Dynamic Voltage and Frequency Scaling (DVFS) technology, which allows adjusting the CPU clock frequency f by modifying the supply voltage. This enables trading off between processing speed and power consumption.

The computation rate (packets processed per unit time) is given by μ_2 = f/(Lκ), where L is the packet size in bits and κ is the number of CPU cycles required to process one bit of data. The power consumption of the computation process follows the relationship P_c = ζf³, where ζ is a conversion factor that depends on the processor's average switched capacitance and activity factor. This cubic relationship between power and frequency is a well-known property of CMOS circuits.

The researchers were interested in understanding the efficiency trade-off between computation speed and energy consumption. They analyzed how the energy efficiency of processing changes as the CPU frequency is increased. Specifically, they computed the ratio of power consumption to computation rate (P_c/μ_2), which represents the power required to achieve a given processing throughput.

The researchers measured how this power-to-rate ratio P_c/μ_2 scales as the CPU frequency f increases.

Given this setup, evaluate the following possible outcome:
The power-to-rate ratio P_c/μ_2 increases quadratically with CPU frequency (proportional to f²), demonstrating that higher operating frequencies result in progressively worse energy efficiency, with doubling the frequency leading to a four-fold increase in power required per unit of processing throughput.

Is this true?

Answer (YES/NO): YES